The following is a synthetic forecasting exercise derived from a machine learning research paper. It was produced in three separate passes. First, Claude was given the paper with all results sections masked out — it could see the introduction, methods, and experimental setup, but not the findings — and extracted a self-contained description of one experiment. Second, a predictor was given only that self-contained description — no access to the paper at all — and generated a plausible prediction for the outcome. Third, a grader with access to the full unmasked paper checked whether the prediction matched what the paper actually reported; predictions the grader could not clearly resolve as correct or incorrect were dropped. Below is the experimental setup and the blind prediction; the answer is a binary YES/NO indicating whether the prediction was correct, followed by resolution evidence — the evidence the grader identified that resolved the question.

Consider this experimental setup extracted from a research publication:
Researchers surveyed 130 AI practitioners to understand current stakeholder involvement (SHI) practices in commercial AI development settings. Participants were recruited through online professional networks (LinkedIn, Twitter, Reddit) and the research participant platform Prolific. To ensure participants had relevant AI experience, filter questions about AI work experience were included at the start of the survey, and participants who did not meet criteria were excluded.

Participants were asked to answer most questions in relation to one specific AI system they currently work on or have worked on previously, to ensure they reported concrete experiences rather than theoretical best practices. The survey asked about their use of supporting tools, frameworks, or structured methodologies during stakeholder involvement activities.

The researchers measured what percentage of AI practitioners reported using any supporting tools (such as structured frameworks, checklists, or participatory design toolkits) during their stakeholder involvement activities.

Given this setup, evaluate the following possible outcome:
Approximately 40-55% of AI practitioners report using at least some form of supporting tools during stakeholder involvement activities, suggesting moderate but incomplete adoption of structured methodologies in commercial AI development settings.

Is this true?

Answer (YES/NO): NO